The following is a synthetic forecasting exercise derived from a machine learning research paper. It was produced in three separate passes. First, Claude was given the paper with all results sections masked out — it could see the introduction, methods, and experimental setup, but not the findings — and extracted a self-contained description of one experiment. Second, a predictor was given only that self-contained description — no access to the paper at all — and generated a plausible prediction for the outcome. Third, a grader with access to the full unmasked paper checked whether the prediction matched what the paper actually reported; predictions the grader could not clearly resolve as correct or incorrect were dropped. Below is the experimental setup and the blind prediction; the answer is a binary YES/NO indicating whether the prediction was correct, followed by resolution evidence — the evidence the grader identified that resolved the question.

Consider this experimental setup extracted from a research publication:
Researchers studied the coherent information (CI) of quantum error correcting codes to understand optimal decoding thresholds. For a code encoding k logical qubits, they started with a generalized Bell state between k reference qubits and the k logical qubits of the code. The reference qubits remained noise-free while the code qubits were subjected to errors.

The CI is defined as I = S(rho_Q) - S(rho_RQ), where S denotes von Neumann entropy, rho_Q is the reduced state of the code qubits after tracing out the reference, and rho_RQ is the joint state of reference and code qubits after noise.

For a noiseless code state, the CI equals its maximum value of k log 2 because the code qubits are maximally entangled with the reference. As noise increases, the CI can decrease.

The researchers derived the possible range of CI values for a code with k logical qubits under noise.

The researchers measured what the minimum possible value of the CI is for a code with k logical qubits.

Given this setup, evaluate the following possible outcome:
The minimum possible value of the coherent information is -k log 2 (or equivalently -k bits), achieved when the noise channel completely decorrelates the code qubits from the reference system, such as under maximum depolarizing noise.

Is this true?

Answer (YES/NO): YES